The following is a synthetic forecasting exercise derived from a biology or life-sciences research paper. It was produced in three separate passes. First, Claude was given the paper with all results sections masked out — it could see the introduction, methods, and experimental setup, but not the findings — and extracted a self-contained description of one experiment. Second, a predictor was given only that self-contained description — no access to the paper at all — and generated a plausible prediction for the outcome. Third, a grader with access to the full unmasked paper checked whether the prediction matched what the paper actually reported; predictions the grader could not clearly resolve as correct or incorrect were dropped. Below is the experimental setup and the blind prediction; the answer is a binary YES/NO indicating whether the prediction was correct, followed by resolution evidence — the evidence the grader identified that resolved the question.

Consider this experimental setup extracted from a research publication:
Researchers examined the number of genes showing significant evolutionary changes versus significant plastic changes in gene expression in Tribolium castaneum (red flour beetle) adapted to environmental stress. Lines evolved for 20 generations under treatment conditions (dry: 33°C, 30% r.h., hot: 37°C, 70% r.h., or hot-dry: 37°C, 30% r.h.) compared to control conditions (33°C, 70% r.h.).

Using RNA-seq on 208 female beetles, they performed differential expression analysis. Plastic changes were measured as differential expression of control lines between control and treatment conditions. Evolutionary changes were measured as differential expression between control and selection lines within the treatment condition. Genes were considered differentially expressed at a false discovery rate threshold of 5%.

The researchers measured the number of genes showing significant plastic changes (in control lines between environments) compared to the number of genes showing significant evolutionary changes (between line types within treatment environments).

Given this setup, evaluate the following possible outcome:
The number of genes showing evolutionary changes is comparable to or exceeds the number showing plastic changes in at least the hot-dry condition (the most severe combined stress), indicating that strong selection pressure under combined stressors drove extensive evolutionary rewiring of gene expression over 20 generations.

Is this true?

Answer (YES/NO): NO